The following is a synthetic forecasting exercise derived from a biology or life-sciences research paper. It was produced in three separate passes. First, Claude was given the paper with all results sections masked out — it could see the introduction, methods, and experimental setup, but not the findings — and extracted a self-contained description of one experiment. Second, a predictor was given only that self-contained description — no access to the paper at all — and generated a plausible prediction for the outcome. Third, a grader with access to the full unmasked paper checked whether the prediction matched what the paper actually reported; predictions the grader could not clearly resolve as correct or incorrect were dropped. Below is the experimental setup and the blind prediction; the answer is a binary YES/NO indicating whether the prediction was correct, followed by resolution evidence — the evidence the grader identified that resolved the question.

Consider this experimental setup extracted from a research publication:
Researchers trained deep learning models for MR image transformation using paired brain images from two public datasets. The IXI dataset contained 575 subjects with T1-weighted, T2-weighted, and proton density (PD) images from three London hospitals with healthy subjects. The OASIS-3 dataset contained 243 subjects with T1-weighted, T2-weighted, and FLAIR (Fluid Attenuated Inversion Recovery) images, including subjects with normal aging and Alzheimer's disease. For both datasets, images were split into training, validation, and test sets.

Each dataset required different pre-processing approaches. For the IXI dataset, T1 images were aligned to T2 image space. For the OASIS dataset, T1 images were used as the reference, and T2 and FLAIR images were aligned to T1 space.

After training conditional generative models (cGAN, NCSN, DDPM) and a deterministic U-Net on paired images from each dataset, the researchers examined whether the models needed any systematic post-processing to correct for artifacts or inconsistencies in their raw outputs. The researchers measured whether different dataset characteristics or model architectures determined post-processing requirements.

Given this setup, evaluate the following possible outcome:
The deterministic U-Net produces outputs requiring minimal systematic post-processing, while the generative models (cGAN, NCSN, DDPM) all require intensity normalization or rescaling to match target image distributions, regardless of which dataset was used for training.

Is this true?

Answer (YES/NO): NO